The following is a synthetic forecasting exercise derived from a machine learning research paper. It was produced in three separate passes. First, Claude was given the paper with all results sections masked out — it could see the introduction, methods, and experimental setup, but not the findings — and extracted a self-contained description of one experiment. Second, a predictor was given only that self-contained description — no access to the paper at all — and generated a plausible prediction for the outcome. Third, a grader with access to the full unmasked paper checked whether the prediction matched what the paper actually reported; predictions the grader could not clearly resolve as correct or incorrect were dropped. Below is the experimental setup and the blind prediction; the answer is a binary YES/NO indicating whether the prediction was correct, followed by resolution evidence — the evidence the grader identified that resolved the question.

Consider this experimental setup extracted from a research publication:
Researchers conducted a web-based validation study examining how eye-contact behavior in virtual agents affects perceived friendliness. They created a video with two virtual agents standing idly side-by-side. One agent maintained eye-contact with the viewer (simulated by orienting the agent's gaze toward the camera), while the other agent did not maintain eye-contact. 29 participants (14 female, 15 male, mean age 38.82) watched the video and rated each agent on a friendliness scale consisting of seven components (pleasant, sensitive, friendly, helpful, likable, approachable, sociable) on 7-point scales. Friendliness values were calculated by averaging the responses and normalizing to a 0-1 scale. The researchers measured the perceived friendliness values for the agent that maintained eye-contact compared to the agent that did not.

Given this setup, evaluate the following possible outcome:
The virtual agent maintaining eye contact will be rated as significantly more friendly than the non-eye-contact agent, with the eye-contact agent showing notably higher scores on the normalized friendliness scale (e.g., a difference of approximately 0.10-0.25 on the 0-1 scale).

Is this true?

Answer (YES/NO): NO